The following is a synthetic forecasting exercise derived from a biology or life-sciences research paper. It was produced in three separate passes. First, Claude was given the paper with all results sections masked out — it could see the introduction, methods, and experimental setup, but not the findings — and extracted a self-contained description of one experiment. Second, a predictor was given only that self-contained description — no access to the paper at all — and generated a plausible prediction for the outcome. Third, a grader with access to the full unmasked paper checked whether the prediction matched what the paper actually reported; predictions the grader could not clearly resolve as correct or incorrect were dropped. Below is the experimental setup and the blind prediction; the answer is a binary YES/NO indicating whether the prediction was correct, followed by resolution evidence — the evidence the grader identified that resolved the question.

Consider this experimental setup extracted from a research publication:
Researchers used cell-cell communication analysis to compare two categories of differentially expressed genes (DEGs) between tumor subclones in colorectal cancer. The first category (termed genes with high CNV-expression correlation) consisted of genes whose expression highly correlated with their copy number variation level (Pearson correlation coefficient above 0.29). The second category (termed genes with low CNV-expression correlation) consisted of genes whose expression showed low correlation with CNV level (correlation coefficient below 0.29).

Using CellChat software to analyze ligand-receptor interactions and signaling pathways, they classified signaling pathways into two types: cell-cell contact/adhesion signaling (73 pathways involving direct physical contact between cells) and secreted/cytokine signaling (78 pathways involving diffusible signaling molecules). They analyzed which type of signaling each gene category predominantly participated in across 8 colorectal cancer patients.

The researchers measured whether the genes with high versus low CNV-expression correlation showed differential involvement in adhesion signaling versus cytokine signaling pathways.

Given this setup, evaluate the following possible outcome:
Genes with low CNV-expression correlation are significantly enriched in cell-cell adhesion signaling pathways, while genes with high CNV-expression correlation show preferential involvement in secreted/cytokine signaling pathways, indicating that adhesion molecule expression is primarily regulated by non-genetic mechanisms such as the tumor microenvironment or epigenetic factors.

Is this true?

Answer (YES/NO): NO